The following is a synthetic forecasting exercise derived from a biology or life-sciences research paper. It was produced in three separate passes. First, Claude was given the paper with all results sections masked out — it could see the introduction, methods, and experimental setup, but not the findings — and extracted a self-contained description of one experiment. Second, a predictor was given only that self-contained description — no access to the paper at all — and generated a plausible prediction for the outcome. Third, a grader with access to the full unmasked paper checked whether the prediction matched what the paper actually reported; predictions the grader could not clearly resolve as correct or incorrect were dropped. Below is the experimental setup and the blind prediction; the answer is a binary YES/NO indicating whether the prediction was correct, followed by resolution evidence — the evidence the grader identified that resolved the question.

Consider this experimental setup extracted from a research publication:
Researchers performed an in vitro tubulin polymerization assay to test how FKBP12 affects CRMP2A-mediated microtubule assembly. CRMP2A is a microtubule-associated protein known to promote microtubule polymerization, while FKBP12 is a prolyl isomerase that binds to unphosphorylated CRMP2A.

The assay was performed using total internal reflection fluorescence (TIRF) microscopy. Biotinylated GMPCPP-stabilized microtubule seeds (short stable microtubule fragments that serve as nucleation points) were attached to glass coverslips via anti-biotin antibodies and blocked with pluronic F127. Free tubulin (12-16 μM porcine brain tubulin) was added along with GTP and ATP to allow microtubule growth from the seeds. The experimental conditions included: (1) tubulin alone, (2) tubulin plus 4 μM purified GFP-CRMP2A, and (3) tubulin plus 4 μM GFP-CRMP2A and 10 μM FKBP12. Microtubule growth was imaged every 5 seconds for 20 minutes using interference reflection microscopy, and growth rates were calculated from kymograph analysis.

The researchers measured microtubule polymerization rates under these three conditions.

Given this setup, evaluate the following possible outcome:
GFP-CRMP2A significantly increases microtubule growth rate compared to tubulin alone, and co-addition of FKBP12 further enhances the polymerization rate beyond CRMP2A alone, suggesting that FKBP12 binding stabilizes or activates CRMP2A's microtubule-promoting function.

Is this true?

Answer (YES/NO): NO